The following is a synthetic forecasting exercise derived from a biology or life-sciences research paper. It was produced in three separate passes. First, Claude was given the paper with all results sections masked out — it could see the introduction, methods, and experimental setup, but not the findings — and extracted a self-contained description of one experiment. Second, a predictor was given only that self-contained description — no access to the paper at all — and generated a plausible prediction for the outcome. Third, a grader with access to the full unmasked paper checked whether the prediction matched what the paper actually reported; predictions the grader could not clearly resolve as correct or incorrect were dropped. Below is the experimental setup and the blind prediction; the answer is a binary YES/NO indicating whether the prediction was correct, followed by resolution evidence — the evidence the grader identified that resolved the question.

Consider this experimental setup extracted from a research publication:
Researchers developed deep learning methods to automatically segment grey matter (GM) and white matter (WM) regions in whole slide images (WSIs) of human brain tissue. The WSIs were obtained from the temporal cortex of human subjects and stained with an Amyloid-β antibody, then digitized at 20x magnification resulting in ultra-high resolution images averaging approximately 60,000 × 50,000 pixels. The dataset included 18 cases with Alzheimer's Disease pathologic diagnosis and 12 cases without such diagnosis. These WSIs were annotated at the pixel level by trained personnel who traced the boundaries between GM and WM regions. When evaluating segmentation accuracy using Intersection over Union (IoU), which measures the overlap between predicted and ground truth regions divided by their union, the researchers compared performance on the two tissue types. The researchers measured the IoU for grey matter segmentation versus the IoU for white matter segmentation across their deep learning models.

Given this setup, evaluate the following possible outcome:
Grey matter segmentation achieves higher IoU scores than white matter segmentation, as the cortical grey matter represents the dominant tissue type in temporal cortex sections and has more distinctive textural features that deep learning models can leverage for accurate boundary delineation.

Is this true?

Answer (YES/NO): YES